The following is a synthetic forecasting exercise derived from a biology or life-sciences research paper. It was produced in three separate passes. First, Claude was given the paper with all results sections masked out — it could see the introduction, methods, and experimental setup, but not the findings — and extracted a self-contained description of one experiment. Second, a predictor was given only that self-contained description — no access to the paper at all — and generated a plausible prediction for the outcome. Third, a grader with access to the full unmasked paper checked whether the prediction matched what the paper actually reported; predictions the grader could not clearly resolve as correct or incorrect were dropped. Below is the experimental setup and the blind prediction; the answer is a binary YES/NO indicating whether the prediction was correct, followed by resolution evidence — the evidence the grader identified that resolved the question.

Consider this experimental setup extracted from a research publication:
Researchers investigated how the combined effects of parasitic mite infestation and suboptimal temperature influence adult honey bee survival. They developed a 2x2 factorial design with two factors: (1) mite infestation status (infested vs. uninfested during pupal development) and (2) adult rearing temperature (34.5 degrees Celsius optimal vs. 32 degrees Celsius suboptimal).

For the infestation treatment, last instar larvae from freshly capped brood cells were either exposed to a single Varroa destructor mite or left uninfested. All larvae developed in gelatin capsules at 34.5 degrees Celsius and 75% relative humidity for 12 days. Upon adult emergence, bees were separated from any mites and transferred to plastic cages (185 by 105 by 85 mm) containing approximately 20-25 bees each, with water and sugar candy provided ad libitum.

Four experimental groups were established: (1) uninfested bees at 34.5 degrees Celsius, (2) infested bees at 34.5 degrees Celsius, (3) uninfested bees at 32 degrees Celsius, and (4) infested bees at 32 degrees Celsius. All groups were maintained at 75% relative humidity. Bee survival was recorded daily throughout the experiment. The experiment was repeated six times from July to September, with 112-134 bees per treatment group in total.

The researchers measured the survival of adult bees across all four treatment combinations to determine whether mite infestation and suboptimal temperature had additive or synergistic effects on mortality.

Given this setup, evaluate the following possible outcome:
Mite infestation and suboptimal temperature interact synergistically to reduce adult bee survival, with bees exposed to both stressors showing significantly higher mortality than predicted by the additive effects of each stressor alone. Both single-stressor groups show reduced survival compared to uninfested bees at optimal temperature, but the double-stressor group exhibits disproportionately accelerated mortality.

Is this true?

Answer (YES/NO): NO